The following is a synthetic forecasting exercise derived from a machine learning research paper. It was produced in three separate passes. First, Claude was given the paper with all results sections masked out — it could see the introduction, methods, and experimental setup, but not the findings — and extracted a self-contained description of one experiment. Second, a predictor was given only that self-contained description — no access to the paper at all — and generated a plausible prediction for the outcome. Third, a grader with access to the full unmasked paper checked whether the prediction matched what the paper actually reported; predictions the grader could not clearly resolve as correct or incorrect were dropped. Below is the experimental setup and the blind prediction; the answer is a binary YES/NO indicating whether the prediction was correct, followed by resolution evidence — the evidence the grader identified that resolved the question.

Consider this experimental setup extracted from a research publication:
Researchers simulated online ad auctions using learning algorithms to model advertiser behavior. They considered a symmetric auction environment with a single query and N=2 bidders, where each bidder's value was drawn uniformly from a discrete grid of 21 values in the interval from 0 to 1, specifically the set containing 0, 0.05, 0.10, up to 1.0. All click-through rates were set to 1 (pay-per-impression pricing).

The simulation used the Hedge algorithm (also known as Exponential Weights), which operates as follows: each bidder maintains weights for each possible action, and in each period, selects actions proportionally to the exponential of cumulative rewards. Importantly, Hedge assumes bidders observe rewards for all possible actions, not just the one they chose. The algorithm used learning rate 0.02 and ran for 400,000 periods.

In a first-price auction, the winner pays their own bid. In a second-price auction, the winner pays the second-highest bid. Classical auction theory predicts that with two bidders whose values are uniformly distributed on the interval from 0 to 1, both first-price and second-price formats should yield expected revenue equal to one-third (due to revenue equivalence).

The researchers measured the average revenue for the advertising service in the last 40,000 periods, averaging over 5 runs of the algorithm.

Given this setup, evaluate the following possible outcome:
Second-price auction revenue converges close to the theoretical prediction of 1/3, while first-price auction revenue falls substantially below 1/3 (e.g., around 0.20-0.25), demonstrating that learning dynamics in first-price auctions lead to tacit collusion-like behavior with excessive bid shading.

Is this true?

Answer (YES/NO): NO